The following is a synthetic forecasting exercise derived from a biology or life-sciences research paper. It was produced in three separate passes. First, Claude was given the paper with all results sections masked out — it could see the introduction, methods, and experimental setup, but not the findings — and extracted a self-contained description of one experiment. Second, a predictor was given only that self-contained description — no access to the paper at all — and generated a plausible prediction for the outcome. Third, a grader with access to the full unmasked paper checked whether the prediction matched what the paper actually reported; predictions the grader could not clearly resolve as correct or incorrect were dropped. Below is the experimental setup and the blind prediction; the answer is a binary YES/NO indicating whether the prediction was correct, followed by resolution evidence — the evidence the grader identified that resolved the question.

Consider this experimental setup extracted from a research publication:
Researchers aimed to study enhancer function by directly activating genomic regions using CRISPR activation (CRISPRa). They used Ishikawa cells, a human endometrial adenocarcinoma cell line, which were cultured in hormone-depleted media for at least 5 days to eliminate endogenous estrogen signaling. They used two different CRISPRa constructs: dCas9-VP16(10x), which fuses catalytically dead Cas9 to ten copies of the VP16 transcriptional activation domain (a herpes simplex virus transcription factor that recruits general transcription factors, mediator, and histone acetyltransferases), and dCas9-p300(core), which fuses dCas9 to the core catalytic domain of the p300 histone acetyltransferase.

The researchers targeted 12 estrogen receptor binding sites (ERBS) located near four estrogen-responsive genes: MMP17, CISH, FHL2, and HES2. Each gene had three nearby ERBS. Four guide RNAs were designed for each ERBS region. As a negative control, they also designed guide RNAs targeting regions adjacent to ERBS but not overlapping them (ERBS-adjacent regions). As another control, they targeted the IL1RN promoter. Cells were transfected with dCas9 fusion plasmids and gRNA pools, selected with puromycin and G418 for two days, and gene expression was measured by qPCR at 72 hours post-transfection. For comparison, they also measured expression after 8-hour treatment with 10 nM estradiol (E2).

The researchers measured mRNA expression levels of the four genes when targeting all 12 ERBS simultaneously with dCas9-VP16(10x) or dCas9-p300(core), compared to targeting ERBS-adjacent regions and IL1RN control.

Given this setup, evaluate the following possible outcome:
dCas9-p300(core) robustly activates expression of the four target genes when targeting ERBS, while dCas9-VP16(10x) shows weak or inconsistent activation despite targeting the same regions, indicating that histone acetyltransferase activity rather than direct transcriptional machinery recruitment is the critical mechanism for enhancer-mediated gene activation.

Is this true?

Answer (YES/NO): NO